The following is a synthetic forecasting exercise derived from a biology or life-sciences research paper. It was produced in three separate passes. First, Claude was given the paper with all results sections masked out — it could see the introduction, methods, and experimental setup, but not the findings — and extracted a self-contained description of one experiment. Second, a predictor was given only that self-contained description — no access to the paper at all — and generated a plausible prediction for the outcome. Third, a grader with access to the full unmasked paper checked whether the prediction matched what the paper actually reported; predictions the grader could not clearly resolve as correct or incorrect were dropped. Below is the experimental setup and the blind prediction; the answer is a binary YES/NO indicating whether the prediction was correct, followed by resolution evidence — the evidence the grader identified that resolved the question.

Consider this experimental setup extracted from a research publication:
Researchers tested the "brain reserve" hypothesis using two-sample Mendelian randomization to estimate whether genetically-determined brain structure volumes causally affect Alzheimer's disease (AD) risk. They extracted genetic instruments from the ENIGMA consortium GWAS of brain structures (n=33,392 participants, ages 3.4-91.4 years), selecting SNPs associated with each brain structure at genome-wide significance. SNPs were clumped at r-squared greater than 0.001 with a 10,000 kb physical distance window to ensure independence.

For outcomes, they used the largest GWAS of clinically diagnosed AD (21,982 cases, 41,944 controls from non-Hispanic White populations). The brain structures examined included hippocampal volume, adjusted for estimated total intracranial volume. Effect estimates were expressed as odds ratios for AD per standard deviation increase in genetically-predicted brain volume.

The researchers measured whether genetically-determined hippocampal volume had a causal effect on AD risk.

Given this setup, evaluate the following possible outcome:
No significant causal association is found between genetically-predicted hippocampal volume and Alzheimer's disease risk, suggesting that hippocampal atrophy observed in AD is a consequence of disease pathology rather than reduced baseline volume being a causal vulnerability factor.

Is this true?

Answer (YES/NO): NO